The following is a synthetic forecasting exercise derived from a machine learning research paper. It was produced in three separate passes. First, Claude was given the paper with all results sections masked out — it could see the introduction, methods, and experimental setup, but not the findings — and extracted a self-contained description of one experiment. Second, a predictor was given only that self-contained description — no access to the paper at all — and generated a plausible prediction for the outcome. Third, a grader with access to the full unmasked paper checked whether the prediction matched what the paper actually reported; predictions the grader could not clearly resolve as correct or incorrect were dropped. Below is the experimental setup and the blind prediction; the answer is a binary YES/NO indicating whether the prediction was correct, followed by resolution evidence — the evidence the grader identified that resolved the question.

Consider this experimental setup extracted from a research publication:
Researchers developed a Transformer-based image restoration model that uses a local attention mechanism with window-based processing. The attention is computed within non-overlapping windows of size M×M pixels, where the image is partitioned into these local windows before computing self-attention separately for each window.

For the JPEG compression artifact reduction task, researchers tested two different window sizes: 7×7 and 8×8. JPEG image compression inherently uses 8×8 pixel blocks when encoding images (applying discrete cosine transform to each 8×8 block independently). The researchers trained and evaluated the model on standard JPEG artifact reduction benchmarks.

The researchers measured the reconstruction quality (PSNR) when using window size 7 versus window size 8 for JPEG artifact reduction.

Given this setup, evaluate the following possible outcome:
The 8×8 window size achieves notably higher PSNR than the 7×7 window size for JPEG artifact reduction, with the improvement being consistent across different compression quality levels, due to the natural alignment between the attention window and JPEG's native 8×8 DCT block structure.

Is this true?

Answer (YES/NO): NO